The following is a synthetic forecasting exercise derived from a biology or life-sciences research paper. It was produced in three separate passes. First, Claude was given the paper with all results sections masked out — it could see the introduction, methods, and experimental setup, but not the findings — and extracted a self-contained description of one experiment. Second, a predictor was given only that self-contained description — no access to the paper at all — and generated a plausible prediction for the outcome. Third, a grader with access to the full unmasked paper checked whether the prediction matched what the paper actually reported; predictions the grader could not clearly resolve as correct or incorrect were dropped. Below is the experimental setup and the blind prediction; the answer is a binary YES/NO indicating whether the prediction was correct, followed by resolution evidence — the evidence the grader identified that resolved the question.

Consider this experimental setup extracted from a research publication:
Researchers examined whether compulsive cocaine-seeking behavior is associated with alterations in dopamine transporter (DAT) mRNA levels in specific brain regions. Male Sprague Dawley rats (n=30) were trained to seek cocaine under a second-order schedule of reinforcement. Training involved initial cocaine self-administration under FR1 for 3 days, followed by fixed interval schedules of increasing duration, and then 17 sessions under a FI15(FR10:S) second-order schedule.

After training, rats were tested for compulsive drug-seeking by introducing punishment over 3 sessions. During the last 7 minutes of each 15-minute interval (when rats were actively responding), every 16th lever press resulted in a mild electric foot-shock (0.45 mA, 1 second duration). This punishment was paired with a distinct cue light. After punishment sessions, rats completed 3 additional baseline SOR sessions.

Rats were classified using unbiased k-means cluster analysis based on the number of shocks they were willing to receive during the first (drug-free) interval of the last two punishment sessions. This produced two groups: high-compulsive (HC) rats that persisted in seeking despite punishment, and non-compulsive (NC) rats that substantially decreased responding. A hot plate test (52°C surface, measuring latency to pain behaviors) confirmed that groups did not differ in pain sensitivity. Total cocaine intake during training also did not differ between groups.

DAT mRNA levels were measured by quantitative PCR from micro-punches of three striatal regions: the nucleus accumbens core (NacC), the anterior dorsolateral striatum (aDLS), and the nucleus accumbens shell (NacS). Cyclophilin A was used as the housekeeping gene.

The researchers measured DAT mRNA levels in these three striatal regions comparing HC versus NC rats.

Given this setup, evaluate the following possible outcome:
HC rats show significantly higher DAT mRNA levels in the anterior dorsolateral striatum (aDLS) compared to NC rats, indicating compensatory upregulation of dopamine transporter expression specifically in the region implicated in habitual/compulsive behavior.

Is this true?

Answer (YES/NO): NO